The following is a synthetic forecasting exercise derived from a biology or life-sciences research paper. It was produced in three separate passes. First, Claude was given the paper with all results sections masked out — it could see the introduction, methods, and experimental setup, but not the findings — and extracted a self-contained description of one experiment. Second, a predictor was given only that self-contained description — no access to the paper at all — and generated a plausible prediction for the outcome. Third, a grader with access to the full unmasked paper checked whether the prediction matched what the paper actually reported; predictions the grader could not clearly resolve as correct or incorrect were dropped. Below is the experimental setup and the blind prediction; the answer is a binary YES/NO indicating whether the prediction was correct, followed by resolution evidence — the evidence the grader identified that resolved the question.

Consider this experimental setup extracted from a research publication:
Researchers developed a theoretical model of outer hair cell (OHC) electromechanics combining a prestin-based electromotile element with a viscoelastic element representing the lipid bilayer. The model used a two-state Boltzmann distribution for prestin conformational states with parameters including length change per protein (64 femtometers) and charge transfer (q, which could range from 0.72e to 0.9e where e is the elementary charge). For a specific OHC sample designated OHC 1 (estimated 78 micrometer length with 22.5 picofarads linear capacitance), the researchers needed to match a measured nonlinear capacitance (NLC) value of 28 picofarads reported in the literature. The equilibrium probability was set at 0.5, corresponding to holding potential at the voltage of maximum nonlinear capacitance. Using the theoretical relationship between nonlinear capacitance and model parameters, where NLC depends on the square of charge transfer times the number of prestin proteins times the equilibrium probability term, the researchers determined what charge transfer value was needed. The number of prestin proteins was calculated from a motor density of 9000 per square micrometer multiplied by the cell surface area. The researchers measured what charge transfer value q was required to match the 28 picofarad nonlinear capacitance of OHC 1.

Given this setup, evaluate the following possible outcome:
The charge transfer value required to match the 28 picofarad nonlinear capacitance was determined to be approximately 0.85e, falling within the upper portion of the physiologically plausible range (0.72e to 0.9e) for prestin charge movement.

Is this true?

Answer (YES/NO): NO